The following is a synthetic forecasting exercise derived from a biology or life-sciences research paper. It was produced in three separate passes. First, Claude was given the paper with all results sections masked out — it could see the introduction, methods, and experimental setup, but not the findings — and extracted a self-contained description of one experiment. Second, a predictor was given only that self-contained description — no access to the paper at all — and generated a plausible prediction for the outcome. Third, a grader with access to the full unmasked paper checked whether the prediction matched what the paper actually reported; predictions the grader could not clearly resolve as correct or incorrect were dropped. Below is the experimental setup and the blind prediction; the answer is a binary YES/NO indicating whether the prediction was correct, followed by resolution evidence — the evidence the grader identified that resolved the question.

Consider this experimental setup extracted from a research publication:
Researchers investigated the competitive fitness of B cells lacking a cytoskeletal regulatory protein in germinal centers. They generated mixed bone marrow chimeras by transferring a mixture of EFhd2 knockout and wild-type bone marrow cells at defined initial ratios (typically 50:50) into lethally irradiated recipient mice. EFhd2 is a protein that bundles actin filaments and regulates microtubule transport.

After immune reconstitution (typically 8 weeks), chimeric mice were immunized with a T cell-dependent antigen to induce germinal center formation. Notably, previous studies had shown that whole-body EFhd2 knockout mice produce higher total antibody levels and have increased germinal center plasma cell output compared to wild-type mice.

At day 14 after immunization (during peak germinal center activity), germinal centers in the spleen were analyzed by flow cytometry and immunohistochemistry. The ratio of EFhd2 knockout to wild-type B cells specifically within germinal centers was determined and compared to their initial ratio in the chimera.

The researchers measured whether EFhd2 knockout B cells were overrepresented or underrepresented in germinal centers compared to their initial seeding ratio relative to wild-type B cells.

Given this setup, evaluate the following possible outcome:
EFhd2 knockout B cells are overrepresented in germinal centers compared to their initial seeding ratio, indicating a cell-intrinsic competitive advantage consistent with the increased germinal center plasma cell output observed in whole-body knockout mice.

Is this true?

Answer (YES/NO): NO